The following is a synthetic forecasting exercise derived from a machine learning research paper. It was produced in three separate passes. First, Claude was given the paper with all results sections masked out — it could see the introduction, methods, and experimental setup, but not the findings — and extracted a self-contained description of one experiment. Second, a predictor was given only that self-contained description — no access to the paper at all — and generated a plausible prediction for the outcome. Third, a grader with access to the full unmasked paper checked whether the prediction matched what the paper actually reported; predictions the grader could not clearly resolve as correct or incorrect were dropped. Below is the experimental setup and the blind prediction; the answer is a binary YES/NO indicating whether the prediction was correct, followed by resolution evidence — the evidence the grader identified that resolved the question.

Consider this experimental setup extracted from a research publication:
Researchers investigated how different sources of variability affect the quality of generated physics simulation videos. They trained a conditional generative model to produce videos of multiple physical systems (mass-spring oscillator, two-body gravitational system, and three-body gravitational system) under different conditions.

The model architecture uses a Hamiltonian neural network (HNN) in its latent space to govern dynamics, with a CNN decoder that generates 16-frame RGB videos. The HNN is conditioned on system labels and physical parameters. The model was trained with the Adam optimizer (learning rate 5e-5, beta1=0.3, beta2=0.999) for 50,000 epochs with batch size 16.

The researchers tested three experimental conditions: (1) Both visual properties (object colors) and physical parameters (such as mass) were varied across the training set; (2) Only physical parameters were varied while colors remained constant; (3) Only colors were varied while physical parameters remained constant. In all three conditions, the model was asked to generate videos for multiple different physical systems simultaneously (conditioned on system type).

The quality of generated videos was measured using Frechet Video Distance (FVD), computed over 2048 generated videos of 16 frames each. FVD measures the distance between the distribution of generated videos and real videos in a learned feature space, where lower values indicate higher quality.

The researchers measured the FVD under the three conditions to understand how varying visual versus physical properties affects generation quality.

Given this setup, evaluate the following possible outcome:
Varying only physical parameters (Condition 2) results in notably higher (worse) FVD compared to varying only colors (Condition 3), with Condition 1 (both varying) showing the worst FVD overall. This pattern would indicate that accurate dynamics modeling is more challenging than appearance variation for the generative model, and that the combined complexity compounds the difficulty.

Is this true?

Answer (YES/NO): NO